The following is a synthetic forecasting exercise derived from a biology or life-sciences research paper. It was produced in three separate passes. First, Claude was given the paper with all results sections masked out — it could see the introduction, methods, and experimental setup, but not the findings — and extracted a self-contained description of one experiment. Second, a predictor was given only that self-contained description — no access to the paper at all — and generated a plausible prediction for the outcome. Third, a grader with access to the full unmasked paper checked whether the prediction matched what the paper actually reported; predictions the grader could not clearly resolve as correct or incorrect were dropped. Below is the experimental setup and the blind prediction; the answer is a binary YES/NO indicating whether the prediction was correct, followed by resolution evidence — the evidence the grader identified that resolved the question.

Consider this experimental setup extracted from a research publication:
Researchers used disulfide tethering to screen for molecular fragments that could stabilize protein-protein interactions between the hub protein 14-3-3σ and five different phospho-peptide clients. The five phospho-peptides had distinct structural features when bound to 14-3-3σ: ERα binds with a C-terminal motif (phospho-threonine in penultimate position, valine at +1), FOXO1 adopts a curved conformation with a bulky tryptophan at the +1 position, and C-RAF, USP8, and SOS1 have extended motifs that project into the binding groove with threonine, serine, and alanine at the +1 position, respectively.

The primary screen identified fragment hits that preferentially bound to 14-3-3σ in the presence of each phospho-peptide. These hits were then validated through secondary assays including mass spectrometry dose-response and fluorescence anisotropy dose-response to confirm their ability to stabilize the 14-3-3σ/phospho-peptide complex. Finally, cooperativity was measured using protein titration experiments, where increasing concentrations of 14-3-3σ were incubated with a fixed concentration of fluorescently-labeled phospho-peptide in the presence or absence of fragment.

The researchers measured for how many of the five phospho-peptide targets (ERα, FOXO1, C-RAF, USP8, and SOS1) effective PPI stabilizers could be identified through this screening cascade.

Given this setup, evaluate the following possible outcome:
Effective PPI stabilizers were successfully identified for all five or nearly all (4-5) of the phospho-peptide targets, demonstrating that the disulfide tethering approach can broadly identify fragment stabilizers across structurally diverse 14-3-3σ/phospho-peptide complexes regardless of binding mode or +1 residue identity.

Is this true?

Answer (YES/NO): YES